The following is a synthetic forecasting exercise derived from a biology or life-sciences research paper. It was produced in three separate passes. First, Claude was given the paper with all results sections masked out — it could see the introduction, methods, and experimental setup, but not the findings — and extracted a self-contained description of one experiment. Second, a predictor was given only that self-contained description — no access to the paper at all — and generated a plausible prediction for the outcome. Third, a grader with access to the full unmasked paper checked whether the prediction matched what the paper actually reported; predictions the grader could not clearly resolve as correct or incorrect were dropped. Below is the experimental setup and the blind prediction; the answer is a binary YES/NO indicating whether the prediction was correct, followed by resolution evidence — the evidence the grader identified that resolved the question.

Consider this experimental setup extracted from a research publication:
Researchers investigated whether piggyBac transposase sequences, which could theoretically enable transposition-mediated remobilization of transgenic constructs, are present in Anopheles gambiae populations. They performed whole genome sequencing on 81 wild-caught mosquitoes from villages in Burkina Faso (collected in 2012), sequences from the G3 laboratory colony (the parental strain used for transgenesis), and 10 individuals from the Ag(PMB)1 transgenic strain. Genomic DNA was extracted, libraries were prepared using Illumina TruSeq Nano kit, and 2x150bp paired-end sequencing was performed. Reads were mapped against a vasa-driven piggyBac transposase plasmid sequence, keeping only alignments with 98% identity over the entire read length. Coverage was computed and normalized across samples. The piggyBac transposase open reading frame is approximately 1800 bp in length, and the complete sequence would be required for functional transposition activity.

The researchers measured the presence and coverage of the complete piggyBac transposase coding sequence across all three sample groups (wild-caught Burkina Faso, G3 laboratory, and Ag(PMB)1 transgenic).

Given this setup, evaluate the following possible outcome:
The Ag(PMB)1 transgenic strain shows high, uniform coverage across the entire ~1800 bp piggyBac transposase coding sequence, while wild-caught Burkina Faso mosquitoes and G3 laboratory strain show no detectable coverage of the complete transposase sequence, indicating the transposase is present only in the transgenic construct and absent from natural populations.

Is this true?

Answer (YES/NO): NO